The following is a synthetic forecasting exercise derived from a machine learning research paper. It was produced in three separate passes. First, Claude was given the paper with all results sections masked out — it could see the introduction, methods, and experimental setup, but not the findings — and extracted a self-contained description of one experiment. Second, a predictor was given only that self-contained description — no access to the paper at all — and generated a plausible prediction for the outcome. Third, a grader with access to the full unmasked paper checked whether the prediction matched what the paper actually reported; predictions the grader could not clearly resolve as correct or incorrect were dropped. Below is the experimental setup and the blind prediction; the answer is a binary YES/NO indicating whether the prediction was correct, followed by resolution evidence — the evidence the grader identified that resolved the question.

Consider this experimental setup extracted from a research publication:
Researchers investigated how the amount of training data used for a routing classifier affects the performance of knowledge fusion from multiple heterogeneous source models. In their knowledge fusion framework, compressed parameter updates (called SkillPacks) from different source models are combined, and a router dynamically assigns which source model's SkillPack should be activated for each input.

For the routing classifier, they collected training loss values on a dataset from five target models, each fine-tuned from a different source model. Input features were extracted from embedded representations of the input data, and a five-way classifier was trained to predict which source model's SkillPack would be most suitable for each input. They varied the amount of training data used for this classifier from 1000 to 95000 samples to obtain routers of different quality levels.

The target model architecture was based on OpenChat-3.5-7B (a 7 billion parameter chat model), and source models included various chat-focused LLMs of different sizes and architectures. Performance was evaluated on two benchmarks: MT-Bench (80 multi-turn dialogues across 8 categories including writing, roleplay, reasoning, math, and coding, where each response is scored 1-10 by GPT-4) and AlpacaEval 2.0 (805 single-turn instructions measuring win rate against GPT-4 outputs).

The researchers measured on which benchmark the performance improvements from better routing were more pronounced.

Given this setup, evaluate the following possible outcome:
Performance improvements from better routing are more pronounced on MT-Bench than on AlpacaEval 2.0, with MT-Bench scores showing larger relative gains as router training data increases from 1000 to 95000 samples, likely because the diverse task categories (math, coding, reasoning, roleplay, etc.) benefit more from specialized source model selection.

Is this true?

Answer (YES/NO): YES